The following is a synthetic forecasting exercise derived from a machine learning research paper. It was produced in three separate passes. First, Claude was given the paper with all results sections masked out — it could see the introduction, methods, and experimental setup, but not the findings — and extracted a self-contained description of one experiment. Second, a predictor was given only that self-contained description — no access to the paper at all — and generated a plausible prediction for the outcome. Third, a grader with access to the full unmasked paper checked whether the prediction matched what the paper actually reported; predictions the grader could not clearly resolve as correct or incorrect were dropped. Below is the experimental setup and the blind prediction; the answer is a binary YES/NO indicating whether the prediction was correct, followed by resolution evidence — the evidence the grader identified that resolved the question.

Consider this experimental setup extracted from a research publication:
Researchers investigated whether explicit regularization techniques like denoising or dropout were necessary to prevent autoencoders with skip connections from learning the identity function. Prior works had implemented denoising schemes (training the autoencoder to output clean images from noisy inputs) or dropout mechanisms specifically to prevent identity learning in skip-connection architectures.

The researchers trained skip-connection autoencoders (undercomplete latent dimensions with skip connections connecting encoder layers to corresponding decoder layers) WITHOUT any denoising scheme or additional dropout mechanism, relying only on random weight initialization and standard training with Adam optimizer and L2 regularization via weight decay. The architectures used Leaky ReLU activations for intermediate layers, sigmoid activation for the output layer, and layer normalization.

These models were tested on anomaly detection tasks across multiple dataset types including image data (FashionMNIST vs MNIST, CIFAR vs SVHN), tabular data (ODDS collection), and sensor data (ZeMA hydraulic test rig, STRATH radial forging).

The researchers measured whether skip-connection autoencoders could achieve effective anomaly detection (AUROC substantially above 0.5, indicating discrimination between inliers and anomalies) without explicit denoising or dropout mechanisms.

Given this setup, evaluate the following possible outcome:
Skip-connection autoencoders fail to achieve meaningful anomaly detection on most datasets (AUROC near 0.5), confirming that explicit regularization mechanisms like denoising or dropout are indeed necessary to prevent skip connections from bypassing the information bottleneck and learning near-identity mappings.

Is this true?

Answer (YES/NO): NO